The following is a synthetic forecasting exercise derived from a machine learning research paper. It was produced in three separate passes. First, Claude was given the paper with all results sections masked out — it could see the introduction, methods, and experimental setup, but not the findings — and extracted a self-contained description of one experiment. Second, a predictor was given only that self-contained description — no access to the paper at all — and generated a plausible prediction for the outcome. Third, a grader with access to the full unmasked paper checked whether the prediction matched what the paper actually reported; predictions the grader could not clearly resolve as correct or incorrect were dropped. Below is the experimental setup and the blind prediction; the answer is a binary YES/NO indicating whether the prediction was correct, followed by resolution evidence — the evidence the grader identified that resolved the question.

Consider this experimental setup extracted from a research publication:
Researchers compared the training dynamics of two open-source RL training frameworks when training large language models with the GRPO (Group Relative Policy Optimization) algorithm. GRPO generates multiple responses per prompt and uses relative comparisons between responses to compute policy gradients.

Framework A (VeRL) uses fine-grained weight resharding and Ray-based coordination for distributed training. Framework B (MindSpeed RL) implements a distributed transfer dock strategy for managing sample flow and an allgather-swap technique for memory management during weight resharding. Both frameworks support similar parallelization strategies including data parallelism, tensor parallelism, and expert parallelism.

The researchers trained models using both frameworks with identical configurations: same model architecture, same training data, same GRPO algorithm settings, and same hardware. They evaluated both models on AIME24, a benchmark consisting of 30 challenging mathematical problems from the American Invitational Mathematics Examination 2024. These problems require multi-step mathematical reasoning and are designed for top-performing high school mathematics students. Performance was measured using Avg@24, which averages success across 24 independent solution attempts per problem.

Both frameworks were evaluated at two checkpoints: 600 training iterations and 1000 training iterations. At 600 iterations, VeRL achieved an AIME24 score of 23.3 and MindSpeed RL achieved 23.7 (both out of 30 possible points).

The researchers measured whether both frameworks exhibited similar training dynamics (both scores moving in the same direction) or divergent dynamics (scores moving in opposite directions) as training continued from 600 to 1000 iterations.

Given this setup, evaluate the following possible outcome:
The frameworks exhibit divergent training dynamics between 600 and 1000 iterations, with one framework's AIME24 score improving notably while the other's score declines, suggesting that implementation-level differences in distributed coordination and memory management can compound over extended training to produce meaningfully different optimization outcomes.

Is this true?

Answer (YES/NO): NO